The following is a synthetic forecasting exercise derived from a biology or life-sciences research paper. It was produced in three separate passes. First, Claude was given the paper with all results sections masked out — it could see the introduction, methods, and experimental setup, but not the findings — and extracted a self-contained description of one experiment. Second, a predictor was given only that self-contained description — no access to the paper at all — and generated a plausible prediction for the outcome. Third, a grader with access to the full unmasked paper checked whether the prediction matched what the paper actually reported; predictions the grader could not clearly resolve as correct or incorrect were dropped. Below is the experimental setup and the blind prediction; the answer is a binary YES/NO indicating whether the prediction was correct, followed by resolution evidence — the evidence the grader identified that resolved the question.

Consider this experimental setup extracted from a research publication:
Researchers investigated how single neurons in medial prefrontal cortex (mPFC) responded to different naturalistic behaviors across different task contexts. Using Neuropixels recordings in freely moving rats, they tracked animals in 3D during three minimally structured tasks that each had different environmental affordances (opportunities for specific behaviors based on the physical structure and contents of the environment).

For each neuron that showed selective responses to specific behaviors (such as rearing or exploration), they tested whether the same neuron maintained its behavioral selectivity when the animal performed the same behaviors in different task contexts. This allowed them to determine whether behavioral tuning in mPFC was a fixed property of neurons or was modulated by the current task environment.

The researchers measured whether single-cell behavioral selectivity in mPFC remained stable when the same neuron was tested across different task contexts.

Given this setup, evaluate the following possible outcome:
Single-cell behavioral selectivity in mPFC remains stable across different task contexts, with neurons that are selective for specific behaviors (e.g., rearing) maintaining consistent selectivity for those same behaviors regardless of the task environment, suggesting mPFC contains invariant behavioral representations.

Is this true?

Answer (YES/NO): NO